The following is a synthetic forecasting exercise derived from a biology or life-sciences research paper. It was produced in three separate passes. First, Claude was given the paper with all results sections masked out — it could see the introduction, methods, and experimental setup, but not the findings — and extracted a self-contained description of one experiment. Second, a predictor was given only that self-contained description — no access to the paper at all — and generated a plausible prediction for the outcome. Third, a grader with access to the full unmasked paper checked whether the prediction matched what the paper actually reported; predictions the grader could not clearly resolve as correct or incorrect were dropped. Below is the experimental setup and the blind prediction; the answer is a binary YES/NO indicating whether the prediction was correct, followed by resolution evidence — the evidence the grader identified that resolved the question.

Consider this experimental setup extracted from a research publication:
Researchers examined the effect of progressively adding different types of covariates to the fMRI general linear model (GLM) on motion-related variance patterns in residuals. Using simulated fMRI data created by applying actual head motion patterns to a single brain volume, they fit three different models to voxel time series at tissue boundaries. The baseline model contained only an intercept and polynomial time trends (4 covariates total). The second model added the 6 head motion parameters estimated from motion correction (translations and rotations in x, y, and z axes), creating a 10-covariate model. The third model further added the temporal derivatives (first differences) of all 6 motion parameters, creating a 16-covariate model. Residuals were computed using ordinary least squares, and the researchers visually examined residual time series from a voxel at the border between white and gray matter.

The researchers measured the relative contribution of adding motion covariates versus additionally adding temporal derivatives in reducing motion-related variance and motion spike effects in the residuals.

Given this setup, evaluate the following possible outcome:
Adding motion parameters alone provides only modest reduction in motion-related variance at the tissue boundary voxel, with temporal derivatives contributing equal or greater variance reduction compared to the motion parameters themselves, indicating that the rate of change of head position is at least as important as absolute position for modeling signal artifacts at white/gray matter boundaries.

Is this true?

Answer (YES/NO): NO